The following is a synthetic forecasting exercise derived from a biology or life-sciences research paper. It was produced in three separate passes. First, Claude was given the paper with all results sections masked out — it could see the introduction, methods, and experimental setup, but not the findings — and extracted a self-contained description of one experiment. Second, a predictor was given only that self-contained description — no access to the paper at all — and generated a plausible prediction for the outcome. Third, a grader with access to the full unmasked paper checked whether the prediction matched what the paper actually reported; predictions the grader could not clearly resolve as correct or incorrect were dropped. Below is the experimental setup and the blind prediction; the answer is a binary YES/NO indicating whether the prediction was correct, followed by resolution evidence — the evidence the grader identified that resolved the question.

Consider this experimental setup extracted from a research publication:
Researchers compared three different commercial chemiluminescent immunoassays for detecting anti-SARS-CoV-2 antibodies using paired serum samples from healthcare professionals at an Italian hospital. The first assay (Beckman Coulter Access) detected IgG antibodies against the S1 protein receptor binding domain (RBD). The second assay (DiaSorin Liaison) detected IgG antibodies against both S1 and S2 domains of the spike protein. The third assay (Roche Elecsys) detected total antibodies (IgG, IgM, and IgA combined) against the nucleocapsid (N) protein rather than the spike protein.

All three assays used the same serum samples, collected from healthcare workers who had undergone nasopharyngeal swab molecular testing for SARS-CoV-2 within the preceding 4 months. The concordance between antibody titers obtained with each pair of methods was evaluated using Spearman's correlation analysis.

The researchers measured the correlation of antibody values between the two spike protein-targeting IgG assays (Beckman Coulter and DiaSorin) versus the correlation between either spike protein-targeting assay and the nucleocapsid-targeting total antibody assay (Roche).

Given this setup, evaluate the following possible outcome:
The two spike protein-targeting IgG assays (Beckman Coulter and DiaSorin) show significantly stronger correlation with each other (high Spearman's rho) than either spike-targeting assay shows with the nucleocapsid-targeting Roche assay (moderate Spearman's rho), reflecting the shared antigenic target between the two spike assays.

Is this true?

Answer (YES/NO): NO